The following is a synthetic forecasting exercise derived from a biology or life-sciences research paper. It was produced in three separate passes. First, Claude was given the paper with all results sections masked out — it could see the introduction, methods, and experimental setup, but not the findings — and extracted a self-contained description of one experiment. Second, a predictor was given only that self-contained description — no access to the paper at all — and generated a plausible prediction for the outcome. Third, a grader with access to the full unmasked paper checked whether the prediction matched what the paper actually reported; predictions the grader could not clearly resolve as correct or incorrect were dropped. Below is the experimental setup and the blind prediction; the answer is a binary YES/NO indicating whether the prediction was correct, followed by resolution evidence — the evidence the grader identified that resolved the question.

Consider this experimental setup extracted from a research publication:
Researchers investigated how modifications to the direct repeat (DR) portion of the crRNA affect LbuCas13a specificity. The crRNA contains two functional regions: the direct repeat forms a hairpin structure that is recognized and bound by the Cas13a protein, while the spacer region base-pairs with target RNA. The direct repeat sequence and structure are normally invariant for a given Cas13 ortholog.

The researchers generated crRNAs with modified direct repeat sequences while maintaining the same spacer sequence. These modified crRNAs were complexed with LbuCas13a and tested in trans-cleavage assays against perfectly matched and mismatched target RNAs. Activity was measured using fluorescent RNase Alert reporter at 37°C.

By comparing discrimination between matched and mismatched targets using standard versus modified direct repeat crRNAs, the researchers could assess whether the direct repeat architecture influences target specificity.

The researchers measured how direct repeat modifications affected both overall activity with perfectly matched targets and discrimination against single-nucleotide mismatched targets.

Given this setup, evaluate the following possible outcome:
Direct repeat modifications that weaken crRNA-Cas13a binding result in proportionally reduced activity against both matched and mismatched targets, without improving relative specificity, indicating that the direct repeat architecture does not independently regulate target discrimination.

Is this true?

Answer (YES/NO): NO